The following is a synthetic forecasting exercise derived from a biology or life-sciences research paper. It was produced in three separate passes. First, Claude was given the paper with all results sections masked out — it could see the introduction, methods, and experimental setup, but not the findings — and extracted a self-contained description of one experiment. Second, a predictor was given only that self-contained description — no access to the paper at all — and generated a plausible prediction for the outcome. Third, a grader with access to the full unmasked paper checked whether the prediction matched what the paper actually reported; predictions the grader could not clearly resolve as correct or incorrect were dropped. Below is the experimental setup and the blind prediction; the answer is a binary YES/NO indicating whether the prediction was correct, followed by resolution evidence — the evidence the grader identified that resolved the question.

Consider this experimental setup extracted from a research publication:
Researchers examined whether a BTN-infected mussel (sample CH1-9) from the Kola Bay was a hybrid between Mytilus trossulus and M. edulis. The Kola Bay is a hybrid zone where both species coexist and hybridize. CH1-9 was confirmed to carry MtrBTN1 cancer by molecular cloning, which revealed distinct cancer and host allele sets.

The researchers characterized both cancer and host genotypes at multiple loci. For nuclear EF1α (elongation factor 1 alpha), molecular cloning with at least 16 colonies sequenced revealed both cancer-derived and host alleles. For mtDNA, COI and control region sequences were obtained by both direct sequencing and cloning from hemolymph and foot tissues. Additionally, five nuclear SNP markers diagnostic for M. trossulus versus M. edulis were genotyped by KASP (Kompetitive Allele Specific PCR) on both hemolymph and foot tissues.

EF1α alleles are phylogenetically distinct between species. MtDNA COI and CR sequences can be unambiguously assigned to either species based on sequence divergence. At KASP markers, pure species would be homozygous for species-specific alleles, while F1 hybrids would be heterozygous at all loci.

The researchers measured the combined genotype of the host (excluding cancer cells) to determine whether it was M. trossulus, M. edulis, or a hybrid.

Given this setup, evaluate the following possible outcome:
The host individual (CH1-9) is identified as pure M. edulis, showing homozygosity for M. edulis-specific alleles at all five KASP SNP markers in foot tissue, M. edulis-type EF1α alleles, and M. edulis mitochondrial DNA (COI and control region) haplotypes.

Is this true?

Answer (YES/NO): NO